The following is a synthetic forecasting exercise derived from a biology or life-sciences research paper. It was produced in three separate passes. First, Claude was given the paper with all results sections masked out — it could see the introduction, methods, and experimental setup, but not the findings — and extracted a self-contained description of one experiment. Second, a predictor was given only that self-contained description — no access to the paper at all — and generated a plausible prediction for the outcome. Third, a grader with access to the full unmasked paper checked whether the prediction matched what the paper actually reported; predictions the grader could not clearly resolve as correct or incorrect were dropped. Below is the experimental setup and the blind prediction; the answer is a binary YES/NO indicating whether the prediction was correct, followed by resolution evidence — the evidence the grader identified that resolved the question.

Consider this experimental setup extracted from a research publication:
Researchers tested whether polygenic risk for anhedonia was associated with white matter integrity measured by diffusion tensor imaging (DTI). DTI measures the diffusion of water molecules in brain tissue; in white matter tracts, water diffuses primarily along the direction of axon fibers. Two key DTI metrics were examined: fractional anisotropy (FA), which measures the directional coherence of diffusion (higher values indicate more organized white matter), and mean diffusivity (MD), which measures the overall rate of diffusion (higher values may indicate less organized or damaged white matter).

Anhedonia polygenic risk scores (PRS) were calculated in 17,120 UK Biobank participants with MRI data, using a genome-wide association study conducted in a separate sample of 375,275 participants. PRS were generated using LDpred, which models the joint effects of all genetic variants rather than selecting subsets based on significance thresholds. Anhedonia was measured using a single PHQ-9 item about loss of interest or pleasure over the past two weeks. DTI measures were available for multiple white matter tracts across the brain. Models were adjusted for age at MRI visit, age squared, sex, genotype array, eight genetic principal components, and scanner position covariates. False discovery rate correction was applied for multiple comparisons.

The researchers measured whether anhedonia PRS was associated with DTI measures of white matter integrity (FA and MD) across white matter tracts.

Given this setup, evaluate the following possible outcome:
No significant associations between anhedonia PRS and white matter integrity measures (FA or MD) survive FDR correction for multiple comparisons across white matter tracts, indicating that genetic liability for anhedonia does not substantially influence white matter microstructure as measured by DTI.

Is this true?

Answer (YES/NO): NO